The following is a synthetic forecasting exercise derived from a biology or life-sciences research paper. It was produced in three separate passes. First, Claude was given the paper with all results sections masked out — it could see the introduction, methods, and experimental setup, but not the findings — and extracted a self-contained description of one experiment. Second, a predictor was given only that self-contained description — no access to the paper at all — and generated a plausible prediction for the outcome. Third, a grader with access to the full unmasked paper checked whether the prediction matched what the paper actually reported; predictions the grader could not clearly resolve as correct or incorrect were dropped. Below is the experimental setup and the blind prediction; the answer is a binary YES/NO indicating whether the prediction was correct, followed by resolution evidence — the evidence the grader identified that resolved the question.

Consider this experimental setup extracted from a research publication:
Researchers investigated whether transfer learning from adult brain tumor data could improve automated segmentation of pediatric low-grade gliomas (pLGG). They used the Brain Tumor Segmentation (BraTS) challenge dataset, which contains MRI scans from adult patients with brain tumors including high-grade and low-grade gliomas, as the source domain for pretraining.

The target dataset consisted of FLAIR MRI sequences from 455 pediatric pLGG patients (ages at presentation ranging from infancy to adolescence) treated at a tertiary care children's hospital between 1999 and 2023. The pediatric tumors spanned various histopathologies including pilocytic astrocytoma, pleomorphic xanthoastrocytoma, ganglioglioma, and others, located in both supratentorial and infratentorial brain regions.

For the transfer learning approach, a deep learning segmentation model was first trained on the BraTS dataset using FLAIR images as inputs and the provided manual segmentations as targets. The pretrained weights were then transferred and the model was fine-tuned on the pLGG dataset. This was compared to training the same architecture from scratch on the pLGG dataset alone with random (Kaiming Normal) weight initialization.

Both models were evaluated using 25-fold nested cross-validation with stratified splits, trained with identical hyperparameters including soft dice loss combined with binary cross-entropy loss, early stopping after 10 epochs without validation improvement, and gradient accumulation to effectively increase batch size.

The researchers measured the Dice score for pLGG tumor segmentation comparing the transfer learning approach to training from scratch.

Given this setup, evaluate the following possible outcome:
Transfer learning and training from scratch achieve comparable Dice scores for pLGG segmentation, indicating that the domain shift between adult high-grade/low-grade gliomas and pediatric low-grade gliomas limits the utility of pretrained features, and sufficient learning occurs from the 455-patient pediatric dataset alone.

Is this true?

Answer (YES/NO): YES